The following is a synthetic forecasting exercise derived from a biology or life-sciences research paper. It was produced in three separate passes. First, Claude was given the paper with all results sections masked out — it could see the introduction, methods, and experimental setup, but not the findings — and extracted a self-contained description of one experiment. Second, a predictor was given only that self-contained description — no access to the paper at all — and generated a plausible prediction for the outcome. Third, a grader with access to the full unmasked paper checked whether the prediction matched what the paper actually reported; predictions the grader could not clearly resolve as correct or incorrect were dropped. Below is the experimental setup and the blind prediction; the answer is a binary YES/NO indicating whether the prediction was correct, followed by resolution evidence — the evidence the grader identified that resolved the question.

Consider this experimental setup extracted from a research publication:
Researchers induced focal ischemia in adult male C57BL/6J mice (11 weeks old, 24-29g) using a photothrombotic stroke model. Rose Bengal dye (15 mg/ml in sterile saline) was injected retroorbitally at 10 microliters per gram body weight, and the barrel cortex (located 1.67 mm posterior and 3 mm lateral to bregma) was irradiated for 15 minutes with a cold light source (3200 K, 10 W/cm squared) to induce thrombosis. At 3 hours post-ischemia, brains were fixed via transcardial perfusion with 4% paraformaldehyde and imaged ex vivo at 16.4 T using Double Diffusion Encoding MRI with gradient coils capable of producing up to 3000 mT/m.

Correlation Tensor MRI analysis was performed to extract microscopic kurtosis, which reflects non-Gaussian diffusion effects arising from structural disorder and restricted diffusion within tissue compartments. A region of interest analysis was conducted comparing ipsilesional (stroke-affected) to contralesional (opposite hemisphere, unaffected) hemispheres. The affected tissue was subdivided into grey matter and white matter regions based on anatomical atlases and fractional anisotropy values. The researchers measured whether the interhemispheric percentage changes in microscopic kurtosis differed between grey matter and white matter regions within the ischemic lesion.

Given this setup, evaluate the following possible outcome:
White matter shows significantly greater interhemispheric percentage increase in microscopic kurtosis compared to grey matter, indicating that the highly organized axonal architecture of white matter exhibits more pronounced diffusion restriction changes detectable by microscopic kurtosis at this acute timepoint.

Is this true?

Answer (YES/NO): YES